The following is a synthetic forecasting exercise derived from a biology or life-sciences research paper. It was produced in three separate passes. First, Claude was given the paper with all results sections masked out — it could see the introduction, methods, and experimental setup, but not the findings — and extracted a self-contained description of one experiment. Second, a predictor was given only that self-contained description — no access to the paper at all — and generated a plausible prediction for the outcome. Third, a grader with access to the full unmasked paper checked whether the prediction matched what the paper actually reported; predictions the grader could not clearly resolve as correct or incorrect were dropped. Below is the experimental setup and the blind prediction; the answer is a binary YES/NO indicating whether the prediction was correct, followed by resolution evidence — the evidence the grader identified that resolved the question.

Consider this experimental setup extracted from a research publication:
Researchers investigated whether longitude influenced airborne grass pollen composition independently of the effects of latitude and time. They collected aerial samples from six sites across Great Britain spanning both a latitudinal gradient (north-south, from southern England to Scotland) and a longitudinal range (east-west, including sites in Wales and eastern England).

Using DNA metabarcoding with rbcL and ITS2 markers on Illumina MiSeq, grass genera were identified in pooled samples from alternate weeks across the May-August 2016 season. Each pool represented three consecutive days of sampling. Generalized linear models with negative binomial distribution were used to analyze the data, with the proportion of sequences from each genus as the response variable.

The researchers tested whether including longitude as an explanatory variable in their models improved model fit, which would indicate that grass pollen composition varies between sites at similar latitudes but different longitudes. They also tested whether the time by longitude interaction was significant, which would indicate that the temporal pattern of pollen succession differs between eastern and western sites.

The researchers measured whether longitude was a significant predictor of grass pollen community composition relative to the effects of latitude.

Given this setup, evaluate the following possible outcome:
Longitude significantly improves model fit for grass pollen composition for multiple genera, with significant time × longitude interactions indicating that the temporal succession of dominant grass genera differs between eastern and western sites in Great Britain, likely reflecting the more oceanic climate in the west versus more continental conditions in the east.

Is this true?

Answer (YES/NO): NO